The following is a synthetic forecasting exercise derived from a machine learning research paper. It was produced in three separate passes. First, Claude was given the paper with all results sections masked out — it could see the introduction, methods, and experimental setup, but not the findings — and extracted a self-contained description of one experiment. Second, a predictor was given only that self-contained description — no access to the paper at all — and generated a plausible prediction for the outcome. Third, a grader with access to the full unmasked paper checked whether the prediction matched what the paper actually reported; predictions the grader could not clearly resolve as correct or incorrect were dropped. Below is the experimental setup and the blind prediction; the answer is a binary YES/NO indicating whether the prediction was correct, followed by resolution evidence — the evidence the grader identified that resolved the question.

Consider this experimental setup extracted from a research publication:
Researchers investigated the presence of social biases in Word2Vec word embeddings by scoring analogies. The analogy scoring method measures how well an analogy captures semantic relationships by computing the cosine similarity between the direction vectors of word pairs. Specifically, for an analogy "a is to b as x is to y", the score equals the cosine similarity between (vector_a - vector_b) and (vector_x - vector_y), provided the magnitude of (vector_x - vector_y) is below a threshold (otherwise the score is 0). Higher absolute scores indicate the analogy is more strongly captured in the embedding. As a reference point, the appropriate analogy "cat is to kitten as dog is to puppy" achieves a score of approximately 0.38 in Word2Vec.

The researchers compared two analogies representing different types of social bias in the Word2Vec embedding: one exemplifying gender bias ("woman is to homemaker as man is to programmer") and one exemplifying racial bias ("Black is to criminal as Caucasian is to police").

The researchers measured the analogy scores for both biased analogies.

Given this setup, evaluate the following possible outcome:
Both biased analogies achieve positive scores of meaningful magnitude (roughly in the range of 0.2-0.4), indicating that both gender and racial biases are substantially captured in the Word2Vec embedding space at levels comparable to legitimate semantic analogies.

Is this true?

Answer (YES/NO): NO